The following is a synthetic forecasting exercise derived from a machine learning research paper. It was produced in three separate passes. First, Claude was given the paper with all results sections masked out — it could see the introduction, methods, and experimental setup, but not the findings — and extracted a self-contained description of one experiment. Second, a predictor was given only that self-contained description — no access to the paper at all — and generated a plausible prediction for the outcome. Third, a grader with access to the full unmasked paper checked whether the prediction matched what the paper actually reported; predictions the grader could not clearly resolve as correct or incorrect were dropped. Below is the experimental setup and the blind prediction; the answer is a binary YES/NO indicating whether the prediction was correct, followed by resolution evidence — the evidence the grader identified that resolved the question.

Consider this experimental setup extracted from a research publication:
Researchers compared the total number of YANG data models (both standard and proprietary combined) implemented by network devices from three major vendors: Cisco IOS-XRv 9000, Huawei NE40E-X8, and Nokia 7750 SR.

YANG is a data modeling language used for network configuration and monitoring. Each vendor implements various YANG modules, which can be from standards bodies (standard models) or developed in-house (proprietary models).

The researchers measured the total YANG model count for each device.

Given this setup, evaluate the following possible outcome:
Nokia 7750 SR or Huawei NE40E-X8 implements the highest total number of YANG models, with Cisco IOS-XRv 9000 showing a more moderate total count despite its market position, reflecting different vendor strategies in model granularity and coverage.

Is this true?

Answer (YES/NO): NO